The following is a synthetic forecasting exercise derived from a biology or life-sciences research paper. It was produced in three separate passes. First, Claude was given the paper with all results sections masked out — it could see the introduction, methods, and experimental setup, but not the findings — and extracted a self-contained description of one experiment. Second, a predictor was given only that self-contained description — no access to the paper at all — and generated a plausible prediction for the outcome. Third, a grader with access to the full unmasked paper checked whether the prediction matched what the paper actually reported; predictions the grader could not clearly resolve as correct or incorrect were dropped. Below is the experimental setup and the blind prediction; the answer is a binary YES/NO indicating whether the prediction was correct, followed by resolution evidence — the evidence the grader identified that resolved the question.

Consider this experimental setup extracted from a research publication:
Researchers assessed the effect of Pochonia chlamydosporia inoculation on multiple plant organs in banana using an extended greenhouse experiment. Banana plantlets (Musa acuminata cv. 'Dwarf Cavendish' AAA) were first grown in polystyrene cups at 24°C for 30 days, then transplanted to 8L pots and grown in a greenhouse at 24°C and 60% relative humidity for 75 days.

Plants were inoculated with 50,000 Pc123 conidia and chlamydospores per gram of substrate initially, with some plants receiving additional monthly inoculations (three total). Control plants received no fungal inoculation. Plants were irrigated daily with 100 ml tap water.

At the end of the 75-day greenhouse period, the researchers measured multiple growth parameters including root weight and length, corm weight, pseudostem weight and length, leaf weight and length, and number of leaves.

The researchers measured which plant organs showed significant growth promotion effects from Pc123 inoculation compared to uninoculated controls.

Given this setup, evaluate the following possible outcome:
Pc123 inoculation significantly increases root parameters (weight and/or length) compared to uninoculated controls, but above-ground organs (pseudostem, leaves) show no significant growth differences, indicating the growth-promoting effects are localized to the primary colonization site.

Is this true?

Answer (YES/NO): NO